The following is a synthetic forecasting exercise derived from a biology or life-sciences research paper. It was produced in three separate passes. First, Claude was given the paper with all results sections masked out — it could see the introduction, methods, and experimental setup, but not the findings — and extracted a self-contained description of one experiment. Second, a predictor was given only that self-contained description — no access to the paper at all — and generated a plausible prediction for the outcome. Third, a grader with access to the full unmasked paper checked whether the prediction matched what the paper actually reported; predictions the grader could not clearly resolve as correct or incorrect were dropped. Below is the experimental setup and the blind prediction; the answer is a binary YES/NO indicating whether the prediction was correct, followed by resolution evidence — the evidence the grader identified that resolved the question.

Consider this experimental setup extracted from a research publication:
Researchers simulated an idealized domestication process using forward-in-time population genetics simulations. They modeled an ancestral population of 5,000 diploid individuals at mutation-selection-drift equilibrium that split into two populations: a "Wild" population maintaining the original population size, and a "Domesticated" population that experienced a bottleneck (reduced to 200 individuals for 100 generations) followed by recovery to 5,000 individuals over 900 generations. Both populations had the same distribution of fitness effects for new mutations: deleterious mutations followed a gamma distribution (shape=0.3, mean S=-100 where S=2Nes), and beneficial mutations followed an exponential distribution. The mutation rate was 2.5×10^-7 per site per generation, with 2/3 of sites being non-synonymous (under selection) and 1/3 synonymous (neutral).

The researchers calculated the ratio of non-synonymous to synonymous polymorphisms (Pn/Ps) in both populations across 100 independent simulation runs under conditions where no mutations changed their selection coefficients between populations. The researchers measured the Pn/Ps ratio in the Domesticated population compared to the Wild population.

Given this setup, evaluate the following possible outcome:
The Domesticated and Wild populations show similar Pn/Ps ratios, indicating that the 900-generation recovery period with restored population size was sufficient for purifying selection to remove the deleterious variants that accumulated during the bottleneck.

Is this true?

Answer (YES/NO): NO